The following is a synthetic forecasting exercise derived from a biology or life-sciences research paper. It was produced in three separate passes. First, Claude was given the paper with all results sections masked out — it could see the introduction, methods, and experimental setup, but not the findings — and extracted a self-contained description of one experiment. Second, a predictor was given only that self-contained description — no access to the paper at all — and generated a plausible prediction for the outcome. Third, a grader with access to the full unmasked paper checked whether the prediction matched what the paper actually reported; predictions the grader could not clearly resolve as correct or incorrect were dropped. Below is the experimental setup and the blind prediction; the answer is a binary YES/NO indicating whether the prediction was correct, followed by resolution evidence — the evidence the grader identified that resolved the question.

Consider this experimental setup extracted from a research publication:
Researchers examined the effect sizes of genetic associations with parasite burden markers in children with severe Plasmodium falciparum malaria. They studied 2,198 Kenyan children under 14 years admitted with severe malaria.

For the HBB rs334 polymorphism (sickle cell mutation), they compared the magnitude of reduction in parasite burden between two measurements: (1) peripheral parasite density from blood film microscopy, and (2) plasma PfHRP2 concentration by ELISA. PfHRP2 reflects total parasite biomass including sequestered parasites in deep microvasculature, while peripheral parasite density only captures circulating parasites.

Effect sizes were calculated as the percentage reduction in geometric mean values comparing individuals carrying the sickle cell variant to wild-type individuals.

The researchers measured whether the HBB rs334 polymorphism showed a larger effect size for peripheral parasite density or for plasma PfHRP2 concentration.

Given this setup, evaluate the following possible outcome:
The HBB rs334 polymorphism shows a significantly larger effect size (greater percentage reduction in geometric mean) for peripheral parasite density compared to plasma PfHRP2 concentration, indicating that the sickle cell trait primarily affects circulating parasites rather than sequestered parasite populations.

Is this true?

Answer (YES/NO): NO